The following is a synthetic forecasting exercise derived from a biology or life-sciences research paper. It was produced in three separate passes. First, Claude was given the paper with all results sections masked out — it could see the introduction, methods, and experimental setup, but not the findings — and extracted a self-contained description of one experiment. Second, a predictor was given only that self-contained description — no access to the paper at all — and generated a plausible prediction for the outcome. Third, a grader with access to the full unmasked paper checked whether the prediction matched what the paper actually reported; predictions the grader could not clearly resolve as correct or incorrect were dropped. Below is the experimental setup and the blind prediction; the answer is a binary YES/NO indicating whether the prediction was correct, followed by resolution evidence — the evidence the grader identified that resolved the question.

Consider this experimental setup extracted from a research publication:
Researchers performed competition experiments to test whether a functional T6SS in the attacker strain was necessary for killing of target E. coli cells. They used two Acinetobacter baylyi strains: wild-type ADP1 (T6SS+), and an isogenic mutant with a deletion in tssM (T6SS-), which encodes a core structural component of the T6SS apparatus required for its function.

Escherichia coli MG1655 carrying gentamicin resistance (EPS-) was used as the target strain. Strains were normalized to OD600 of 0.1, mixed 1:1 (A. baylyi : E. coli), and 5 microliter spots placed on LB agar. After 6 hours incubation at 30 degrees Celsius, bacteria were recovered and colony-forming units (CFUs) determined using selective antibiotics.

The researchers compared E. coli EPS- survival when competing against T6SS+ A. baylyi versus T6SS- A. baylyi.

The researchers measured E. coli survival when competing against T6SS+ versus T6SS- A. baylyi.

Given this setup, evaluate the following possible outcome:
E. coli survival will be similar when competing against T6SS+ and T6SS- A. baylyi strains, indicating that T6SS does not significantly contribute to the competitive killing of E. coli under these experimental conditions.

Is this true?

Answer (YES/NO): NO